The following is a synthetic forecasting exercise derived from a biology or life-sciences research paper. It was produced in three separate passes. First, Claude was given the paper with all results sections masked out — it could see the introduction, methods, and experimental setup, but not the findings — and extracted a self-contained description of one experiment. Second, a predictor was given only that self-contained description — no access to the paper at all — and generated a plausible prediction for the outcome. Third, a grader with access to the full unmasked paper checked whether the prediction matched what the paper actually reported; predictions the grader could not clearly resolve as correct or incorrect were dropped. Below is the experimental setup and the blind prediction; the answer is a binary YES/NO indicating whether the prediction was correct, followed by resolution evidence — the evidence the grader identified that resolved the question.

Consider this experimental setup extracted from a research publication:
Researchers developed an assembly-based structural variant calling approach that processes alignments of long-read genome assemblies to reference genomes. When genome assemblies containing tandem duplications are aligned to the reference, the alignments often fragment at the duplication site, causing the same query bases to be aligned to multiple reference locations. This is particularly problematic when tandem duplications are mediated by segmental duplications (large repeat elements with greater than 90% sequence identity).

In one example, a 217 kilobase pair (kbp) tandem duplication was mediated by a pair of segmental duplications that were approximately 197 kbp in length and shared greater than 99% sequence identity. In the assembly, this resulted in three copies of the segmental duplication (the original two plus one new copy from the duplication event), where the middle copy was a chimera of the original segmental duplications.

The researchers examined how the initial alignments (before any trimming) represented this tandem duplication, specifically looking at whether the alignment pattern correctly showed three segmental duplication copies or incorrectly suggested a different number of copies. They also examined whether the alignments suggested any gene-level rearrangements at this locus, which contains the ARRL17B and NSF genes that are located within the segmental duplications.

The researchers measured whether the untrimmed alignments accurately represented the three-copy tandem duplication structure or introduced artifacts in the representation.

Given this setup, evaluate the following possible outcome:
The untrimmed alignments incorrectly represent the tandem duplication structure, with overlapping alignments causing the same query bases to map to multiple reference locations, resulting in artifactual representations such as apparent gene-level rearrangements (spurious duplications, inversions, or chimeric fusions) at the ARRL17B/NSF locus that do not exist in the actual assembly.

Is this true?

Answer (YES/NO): YES